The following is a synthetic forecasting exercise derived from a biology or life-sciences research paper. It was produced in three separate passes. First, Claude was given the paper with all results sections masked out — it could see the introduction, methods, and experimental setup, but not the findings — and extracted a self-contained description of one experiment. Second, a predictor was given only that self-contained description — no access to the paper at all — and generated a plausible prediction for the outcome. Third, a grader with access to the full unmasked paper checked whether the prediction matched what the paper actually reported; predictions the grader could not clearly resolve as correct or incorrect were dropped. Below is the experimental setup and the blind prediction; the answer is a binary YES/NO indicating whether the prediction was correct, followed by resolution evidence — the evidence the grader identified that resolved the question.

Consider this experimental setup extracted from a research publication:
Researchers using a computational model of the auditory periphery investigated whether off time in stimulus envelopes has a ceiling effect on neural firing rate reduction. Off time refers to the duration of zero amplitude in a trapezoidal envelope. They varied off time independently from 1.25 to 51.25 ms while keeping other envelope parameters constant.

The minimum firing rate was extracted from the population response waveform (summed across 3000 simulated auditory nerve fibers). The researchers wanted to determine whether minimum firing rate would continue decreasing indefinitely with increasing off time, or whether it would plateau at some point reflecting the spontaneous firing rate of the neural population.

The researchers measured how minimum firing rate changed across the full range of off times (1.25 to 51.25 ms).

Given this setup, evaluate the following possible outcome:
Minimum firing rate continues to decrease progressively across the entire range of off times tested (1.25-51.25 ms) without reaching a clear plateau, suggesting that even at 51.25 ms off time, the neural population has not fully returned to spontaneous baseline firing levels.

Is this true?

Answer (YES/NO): NO